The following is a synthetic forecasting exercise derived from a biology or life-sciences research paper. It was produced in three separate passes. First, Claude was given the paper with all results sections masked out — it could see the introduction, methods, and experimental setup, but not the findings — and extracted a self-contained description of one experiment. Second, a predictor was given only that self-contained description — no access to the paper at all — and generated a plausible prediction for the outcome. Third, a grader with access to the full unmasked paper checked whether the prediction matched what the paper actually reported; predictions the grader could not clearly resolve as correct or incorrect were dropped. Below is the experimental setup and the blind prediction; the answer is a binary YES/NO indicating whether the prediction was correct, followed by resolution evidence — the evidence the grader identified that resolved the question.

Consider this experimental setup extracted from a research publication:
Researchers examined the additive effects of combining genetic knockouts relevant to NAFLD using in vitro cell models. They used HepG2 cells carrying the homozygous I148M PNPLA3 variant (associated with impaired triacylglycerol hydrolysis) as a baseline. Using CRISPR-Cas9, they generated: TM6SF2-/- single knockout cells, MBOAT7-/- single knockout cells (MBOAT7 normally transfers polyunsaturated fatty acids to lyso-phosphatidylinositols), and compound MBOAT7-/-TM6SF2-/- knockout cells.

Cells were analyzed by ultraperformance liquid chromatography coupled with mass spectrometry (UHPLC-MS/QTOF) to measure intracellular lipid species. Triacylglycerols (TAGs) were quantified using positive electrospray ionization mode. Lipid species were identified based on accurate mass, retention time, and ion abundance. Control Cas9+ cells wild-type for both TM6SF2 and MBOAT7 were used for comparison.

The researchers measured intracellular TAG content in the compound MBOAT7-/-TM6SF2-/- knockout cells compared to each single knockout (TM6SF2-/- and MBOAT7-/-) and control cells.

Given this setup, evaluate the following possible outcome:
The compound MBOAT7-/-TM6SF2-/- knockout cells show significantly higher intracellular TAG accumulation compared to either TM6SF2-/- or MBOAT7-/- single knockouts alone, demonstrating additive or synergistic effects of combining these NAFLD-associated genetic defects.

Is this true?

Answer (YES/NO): NO